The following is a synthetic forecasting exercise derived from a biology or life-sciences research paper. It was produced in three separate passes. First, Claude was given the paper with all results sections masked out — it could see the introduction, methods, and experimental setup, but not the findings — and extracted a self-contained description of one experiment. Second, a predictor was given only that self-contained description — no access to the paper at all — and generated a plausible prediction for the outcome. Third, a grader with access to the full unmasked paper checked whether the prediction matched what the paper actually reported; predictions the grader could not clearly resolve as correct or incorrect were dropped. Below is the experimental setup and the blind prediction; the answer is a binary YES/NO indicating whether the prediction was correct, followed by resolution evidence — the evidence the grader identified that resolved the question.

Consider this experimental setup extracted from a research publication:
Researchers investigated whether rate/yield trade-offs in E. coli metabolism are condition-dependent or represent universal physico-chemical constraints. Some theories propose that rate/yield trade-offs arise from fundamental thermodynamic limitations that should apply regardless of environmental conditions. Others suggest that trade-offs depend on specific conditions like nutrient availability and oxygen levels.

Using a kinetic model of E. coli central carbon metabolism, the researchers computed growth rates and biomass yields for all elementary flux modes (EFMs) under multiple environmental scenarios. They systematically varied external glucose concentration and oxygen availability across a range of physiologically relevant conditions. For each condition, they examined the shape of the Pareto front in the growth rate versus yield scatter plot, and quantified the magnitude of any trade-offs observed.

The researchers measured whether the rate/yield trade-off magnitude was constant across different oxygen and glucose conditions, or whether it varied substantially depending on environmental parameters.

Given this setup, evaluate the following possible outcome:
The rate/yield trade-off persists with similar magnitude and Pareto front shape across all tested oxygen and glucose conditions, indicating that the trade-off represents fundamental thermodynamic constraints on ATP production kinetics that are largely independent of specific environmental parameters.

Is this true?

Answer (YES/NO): NO